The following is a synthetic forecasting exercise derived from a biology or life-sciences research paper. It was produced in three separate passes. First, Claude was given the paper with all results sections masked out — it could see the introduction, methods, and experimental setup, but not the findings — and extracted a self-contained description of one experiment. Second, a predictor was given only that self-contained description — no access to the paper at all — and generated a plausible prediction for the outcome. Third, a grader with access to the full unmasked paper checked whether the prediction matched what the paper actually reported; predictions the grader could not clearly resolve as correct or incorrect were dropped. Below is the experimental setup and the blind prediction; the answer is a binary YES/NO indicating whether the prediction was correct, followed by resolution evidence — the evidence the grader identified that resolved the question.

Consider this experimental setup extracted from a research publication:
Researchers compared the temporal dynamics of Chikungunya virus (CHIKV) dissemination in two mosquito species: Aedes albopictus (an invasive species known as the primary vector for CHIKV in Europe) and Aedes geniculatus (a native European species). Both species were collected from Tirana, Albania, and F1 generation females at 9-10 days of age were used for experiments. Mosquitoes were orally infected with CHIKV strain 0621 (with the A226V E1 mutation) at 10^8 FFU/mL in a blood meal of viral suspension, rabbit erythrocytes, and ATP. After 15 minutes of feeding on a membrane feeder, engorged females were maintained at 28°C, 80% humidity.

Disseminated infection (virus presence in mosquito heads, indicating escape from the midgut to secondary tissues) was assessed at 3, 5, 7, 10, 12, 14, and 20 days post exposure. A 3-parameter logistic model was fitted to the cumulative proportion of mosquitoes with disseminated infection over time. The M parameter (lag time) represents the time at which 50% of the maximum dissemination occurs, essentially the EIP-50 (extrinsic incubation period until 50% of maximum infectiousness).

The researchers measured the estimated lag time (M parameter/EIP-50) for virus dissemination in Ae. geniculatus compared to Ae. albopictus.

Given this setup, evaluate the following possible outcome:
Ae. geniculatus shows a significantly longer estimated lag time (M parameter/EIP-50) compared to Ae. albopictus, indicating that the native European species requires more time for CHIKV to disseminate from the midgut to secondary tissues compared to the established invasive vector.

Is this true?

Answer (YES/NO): YES